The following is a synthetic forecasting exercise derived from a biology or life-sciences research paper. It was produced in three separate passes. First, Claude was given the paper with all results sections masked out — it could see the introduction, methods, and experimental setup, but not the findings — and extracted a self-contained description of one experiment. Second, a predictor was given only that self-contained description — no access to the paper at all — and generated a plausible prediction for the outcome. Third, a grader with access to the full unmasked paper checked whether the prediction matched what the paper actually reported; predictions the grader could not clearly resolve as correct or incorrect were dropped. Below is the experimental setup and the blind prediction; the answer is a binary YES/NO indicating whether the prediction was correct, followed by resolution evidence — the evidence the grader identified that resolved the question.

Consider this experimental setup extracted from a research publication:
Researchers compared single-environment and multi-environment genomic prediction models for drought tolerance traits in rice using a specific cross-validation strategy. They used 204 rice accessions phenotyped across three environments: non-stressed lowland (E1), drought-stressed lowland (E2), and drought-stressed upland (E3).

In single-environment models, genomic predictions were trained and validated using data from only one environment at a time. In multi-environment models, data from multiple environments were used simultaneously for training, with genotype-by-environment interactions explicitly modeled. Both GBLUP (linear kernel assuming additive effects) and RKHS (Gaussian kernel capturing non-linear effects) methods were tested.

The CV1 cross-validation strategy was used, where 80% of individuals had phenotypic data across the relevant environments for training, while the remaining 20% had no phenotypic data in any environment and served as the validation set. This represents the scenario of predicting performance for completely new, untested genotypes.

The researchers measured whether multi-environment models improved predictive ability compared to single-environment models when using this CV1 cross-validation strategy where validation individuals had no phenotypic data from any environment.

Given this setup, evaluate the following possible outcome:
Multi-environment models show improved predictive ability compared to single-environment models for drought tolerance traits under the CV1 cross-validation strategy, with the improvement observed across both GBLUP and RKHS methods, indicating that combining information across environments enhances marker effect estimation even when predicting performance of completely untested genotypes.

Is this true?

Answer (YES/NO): NO